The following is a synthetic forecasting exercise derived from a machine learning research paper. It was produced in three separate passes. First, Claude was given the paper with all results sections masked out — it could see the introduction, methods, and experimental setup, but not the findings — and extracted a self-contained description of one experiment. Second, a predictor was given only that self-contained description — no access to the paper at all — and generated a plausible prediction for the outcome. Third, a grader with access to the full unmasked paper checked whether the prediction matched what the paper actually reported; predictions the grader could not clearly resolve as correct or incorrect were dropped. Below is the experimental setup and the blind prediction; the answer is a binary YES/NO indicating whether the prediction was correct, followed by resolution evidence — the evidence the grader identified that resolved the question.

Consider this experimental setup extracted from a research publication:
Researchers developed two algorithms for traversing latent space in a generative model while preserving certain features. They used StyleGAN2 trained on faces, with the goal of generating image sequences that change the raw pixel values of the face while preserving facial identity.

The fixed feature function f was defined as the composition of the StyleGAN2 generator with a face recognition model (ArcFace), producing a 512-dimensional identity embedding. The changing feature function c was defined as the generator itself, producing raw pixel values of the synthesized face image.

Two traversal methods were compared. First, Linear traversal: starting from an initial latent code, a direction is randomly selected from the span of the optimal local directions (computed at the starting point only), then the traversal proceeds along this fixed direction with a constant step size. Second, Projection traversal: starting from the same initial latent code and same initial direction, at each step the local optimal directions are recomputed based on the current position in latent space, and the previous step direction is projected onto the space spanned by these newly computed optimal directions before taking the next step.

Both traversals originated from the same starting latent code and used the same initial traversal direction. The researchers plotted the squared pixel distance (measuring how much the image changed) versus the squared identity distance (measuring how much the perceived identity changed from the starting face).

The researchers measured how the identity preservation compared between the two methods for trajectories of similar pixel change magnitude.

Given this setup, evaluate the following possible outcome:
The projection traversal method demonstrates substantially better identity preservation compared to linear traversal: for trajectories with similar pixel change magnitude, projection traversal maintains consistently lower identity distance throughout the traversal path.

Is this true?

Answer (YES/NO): YES